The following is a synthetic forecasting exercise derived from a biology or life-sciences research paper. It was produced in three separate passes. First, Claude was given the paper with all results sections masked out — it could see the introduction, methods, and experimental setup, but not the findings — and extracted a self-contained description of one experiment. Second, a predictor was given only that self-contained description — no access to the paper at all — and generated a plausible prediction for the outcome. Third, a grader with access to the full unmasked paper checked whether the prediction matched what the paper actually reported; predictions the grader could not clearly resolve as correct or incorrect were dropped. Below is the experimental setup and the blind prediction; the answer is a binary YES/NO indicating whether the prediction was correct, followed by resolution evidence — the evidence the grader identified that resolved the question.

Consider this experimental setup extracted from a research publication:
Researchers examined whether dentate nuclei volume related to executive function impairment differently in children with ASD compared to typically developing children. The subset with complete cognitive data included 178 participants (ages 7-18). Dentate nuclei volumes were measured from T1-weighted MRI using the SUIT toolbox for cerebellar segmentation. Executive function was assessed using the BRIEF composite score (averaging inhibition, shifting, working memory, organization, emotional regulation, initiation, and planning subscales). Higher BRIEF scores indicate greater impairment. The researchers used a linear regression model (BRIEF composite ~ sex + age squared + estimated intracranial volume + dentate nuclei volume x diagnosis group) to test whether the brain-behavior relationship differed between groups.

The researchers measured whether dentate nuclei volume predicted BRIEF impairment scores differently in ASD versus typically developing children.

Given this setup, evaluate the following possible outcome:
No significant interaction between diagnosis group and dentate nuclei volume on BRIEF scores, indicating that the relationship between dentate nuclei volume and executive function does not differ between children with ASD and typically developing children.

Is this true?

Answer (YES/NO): NO